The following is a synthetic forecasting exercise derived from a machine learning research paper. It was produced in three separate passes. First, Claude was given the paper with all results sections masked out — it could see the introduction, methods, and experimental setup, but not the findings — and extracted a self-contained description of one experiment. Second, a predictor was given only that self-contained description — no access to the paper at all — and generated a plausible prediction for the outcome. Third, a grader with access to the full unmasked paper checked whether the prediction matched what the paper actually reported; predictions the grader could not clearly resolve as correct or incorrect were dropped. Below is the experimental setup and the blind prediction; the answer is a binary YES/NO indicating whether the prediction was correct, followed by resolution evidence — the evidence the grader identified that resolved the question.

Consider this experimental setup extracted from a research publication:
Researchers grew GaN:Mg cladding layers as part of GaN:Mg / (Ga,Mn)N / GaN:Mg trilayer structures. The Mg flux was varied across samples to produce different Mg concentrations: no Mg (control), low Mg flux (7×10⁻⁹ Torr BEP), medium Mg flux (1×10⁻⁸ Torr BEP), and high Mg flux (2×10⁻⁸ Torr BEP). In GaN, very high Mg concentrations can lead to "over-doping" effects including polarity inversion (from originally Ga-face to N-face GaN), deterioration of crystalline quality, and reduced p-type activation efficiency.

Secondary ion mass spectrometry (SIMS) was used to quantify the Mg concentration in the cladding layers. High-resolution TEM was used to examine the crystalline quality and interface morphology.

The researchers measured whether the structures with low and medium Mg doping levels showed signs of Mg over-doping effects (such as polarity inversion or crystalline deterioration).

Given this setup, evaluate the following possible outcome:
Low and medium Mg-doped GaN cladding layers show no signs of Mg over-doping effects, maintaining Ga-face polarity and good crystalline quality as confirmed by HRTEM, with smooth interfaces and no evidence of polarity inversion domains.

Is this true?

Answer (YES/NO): YES